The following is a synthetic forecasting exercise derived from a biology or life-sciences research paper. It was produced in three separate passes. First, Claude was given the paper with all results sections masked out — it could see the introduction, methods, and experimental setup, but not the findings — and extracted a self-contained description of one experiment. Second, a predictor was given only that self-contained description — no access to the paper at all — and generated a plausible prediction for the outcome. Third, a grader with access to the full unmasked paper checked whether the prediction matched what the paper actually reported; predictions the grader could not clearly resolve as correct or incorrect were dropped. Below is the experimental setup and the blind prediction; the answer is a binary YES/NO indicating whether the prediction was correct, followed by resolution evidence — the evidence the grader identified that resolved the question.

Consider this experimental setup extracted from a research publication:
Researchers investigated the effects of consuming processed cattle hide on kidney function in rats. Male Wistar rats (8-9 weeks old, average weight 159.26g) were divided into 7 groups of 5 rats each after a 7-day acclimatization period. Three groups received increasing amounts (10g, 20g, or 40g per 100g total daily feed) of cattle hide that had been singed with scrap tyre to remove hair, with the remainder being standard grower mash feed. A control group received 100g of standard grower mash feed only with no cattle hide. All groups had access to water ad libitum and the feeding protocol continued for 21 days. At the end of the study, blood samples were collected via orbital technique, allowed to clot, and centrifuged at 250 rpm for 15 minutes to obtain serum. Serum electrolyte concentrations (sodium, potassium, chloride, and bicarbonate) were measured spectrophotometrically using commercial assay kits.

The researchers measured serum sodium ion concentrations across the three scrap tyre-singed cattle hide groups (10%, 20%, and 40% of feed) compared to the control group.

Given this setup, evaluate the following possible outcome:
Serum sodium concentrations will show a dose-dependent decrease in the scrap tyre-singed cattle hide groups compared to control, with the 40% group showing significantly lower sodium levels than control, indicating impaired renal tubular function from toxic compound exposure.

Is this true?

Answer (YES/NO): YES